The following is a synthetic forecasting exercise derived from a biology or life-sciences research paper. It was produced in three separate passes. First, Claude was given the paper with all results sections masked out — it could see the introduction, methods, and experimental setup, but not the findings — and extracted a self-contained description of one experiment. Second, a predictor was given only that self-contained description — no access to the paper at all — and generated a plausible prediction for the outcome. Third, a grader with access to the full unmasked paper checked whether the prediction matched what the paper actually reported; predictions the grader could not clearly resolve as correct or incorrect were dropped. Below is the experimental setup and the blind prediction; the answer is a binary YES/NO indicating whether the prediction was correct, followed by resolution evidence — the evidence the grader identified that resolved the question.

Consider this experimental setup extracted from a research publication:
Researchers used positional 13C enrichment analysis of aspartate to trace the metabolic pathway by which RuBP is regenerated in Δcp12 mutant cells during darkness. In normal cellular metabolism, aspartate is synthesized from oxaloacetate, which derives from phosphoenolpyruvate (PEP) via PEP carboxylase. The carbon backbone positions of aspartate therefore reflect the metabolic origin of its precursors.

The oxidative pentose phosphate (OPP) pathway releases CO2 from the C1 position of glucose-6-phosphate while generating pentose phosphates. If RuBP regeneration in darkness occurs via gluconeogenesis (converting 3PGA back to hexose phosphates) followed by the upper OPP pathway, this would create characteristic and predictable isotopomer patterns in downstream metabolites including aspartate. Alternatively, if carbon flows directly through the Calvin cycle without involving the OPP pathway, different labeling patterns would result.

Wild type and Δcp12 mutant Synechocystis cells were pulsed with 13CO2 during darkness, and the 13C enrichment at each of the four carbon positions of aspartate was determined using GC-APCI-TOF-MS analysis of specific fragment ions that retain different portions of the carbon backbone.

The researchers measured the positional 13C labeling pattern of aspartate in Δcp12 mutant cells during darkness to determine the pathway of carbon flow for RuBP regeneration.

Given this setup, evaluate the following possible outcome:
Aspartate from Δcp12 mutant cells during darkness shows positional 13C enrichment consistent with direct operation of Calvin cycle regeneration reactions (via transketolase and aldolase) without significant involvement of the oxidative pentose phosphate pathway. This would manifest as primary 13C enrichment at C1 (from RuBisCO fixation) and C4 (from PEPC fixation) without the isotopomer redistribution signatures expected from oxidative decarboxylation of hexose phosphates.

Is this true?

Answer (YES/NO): NO